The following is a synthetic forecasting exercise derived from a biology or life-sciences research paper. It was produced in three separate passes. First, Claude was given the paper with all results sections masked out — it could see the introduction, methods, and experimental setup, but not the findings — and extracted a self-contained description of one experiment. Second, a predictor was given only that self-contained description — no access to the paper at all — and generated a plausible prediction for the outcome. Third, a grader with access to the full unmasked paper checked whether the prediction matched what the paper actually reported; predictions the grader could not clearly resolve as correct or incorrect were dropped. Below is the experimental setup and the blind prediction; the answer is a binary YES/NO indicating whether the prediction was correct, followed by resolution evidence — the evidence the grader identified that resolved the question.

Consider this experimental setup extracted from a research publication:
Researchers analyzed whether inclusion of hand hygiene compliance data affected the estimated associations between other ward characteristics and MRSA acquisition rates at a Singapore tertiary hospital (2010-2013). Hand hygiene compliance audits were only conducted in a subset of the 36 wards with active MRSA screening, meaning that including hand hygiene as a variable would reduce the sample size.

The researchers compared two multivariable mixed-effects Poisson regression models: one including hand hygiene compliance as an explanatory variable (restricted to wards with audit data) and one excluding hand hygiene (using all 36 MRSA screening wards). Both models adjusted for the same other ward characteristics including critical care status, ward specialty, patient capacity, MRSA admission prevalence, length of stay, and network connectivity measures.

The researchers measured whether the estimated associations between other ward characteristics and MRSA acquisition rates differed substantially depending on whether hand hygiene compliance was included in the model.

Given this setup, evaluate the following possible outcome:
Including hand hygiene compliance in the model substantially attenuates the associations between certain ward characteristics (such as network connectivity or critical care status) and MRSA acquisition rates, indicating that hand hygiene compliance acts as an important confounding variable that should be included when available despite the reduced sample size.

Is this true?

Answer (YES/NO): NO